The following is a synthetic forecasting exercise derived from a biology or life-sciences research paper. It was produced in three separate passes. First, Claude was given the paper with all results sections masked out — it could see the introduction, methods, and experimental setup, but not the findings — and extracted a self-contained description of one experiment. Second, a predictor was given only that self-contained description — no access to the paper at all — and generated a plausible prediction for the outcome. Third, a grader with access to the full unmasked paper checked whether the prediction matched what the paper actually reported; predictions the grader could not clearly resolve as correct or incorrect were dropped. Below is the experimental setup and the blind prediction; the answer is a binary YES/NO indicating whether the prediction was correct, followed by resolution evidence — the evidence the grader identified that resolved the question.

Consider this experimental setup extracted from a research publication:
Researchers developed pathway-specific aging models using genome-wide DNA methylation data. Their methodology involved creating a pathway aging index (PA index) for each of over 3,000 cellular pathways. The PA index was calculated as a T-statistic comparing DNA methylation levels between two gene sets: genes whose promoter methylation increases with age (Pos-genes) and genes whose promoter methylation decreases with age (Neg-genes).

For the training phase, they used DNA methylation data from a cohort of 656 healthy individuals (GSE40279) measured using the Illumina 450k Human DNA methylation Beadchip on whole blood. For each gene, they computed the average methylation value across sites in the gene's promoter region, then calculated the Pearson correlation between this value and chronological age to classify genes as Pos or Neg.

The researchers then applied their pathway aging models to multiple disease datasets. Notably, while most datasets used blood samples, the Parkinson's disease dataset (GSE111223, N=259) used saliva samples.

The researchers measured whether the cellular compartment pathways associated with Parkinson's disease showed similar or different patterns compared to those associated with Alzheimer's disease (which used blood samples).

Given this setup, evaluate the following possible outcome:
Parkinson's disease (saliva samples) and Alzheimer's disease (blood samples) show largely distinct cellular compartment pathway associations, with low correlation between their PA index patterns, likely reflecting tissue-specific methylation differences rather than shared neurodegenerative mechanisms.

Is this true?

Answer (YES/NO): NO